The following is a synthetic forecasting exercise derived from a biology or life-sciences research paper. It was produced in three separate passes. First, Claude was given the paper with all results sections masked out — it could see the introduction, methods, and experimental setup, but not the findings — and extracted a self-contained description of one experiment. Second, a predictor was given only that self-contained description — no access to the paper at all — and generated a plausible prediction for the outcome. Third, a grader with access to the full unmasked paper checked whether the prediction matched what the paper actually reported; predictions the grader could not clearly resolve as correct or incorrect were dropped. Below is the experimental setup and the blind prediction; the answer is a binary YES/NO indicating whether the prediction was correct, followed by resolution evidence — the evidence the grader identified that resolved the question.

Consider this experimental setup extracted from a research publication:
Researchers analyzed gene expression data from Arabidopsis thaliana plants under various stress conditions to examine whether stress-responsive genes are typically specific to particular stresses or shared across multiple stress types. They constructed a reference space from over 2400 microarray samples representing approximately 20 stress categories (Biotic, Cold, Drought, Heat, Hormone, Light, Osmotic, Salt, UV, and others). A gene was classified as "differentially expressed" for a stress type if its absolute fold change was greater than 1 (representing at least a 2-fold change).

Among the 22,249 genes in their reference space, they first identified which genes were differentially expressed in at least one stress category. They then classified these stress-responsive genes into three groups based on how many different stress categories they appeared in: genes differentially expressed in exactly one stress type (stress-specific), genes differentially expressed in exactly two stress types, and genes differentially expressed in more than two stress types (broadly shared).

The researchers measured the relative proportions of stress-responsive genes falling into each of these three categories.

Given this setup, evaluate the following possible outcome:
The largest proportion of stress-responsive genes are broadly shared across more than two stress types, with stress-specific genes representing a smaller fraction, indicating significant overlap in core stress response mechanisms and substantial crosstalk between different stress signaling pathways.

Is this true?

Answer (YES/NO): NO